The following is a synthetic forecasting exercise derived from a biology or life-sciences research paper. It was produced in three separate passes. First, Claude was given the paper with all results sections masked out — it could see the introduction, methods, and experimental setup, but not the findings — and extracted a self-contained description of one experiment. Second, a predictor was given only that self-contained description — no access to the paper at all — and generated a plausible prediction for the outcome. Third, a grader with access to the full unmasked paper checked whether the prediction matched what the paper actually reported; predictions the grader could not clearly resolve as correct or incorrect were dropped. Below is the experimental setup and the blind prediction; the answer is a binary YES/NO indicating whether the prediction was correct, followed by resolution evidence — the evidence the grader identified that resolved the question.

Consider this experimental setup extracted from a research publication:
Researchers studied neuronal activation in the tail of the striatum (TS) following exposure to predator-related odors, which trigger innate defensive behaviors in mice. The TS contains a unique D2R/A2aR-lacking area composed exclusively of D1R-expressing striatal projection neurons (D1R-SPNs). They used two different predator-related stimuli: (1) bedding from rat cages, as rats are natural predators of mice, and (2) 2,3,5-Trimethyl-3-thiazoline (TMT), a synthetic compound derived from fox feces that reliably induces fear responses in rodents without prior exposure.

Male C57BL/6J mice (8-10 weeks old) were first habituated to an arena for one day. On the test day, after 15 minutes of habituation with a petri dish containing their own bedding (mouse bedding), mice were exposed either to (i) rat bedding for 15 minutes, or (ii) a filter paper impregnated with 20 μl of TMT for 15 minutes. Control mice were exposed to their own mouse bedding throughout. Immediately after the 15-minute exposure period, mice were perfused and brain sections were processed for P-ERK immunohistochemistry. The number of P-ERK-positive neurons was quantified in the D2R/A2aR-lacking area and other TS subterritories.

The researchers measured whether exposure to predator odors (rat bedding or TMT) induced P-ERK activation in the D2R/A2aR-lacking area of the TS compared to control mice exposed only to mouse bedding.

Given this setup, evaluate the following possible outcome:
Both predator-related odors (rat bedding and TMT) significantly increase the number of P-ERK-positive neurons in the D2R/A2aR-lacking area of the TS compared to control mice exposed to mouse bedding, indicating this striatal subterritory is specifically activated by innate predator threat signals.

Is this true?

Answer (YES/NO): NO